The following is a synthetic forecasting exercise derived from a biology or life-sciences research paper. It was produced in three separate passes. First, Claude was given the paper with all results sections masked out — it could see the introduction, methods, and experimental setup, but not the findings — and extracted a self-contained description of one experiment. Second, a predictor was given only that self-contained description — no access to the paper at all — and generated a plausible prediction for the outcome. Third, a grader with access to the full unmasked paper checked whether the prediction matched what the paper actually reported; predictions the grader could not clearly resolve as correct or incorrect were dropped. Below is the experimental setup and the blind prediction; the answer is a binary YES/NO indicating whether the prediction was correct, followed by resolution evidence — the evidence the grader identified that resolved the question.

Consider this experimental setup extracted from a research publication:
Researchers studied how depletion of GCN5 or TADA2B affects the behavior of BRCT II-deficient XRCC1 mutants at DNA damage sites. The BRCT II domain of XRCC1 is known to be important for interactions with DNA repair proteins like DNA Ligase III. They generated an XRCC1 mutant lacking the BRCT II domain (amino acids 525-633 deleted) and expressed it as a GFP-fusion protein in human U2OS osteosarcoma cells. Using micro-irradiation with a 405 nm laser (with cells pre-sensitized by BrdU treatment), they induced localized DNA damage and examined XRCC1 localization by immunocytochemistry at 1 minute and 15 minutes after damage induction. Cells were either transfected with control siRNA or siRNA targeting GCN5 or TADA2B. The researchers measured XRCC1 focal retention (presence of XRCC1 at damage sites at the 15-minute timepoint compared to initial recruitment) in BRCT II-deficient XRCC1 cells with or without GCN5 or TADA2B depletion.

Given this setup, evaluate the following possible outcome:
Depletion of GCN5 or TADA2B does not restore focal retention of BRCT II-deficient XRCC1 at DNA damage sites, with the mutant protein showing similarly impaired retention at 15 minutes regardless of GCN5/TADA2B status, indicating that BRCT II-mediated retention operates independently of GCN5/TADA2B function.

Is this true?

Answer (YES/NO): NO